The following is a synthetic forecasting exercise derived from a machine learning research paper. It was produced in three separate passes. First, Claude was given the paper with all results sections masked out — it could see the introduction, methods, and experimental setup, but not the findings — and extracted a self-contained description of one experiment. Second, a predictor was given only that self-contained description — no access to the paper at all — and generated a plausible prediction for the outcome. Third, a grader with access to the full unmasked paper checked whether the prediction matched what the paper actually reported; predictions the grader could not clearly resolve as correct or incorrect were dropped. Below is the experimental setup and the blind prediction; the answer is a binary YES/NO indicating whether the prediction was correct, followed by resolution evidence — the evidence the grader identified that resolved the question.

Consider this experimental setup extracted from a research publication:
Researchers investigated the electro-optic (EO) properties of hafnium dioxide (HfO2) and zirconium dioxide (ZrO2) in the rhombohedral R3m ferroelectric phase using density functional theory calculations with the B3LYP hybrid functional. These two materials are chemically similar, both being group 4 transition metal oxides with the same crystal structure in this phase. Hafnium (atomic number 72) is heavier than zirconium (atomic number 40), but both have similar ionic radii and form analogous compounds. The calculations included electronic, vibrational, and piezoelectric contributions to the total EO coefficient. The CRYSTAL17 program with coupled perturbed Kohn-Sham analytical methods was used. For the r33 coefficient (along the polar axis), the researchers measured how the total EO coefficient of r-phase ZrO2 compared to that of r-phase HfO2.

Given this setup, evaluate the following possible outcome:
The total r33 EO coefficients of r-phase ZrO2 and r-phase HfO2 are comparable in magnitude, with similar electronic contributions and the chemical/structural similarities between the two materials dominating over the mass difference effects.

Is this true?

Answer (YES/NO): NO